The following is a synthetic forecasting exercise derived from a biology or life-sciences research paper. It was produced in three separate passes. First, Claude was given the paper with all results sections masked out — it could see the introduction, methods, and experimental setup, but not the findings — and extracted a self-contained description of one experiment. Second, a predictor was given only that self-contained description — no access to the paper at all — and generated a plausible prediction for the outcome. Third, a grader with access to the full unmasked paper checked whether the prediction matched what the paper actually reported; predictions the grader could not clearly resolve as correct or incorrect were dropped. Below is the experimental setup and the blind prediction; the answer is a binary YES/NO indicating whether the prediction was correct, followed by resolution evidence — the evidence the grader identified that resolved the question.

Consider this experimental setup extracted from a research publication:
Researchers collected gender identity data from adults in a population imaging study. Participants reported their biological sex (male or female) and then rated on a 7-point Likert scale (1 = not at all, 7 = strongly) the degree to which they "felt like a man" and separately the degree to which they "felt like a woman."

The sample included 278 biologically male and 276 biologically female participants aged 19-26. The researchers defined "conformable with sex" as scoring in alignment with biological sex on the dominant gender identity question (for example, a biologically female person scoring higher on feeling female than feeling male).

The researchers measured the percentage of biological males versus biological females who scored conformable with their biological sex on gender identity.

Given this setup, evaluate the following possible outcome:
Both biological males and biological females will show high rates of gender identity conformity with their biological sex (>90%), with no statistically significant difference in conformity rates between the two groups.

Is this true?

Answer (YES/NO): NO